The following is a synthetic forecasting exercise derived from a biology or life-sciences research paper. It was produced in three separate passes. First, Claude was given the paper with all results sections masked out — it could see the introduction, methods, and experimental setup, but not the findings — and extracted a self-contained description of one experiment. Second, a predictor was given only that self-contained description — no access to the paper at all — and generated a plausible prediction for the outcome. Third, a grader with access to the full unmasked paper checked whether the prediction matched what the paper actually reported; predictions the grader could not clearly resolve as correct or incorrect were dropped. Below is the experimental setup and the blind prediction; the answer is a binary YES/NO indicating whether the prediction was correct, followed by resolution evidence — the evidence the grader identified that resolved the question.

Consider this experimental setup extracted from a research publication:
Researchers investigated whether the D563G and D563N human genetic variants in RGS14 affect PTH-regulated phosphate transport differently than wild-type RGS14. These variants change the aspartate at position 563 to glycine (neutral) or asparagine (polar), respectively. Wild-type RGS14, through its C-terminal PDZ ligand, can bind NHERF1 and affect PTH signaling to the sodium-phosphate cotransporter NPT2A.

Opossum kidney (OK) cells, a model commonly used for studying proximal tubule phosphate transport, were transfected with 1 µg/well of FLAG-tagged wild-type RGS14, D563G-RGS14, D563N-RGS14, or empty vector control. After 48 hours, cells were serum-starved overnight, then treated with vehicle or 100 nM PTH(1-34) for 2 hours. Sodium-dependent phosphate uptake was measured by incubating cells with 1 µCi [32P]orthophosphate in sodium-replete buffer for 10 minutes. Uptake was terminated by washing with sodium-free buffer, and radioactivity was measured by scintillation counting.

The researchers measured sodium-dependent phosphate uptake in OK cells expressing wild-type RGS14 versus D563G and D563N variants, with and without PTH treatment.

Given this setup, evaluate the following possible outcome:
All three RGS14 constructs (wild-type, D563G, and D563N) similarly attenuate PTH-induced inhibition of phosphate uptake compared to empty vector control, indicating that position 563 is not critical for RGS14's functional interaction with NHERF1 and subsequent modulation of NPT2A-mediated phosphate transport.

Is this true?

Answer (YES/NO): NO